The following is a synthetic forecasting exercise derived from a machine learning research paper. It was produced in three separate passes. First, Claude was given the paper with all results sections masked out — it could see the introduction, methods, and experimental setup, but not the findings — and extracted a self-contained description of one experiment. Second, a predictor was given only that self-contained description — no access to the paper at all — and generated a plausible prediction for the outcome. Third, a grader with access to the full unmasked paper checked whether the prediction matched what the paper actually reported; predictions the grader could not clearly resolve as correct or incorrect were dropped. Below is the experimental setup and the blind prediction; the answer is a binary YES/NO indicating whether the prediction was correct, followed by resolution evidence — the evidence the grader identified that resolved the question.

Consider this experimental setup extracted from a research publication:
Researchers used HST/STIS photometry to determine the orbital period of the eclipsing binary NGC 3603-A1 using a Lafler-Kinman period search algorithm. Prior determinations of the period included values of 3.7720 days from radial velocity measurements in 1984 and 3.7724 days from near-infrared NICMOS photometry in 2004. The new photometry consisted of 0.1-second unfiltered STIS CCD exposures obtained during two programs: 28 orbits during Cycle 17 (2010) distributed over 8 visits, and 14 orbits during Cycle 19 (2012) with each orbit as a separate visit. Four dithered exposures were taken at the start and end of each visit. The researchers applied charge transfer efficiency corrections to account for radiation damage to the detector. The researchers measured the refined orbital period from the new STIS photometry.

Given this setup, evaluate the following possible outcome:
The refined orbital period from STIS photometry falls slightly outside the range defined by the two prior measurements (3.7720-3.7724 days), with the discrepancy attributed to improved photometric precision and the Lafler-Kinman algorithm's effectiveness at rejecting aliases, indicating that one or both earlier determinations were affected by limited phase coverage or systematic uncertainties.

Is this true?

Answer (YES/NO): YES